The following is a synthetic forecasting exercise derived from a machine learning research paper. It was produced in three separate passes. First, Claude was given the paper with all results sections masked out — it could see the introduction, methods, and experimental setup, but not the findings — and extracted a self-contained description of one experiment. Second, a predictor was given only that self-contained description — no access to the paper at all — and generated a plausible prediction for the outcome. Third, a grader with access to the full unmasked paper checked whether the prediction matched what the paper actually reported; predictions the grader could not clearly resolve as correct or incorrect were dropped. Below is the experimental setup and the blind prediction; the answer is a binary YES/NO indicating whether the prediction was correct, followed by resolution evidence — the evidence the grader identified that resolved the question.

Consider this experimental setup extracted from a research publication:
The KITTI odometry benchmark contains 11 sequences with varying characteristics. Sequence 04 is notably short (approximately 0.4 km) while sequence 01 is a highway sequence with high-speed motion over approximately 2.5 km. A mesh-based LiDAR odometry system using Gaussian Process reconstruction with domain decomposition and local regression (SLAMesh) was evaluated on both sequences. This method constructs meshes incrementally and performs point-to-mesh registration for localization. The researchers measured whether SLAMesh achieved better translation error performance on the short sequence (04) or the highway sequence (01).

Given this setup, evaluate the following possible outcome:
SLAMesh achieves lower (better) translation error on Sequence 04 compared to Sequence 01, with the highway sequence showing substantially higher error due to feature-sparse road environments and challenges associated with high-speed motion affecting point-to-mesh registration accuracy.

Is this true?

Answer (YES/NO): YES